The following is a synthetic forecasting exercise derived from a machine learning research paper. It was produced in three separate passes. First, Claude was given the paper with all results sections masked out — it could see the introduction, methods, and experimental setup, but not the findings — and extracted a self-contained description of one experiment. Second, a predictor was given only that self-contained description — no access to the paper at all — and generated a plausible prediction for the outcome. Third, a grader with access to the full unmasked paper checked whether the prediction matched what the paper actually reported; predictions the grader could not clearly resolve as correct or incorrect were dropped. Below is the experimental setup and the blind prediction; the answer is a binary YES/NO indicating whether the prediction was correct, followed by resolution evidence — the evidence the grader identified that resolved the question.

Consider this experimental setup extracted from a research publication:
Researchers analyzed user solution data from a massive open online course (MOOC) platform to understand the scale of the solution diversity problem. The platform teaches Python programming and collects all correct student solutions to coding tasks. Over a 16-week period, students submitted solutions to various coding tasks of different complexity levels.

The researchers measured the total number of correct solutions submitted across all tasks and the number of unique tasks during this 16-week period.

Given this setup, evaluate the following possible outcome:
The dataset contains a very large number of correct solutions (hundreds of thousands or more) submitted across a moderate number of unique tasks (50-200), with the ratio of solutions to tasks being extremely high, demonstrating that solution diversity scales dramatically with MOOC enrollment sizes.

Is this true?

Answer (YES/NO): NO